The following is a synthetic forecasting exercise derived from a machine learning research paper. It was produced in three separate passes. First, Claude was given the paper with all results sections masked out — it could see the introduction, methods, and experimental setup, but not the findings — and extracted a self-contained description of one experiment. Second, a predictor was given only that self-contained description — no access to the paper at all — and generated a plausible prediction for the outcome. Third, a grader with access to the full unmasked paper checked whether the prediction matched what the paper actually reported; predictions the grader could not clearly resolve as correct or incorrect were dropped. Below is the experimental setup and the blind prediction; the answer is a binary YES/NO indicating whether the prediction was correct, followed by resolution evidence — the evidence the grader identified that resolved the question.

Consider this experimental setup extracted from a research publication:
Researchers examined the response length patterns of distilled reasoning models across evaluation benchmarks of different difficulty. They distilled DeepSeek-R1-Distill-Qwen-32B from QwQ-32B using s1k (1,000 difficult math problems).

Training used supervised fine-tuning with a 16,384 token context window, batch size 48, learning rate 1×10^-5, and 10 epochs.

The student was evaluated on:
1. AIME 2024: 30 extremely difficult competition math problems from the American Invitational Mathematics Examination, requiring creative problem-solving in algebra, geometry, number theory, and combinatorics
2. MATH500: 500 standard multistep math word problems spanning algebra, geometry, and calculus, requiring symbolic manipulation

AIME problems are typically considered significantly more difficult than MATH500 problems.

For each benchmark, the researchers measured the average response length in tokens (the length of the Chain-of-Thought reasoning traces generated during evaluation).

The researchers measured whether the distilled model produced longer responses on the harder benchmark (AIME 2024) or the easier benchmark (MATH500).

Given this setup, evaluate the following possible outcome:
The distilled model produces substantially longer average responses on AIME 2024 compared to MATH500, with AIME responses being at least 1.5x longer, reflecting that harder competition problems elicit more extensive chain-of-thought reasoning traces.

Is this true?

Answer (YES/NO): YES